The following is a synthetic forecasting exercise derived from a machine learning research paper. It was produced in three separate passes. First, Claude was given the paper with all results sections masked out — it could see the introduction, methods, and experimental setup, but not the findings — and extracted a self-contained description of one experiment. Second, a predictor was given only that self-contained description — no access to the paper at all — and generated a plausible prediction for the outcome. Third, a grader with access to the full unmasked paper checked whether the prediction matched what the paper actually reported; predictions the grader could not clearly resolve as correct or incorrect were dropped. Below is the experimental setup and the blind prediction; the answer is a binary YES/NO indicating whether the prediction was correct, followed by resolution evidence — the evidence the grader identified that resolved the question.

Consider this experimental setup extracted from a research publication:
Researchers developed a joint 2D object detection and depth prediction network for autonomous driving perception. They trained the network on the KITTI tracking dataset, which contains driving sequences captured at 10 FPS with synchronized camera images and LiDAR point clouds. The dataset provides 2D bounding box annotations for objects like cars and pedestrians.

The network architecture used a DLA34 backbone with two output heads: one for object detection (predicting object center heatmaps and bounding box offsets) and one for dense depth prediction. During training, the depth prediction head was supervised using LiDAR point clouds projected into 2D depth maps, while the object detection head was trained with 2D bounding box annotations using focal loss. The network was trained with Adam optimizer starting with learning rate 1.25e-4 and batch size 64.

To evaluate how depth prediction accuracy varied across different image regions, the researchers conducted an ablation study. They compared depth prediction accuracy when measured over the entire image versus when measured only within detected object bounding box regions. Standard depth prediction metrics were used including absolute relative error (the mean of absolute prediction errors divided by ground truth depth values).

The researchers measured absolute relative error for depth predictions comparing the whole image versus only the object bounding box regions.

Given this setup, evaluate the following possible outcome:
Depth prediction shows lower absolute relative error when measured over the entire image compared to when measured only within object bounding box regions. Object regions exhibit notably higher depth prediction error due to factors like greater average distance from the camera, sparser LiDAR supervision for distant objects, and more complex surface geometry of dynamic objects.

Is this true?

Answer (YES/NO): YES